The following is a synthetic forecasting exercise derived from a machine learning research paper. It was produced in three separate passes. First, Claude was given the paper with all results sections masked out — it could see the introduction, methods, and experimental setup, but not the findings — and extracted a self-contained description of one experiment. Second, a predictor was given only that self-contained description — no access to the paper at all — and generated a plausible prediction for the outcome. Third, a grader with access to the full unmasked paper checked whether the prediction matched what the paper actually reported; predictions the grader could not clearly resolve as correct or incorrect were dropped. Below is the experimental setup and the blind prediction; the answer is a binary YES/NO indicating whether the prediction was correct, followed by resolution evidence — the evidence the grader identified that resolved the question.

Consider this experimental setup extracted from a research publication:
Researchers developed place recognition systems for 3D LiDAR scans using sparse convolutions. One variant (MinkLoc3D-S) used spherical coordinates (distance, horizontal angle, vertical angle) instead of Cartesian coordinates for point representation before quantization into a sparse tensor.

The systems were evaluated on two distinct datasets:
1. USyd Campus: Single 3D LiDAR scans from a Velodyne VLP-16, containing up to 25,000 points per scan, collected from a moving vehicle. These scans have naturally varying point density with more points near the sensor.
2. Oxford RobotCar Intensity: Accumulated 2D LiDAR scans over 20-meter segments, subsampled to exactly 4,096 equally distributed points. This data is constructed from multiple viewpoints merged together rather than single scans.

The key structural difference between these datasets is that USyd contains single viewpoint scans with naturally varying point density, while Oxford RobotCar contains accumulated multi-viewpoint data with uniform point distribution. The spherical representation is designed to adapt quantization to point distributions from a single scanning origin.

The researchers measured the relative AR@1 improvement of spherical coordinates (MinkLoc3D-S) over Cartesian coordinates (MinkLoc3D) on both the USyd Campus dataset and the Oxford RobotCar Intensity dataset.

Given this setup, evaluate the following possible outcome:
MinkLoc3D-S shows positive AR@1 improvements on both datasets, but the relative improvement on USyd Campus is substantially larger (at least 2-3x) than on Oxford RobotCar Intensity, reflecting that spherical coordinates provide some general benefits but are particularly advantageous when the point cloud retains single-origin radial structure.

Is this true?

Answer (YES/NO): NO